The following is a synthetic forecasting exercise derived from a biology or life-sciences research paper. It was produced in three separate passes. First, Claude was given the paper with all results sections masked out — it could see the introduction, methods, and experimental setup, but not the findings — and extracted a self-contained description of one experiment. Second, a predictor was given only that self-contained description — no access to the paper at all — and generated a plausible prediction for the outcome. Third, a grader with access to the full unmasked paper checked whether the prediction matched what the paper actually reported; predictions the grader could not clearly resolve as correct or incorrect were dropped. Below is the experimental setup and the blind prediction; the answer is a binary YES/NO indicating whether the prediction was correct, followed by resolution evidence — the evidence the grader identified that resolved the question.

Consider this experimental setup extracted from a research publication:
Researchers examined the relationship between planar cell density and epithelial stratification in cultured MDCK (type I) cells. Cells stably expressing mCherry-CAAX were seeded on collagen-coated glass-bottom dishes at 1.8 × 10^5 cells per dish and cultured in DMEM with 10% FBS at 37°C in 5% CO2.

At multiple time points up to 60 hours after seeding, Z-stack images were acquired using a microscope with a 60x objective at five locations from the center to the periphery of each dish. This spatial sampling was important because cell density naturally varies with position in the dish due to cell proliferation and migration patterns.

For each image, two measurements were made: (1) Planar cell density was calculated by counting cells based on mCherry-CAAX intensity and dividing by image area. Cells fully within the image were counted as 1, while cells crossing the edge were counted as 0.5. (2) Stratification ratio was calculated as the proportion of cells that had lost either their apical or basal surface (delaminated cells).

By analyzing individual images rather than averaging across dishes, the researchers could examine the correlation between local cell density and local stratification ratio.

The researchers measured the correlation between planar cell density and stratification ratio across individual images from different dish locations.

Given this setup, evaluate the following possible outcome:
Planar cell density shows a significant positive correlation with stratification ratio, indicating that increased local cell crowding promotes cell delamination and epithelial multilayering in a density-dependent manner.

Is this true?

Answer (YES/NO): YES